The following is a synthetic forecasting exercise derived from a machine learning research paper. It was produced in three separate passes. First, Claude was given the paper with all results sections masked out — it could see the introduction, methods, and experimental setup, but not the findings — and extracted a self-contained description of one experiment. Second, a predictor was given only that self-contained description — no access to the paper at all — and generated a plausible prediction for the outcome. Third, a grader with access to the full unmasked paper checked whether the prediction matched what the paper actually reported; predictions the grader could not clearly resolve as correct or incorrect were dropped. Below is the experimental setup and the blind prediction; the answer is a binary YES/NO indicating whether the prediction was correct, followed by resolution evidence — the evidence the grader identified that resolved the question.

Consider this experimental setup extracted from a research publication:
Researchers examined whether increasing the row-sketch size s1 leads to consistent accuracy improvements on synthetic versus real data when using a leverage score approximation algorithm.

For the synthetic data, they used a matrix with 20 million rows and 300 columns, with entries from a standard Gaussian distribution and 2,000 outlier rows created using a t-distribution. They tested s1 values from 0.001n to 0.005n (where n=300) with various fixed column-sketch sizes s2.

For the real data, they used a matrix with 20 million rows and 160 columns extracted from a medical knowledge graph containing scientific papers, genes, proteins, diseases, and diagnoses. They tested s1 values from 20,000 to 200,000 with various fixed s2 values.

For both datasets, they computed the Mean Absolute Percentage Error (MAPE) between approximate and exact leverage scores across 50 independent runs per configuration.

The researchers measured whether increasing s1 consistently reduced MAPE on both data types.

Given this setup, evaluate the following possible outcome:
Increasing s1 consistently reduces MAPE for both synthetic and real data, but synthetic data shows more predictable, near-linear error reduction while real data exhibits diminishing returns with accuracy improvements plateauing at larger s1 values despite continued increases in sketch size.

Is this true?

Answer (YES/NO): NO